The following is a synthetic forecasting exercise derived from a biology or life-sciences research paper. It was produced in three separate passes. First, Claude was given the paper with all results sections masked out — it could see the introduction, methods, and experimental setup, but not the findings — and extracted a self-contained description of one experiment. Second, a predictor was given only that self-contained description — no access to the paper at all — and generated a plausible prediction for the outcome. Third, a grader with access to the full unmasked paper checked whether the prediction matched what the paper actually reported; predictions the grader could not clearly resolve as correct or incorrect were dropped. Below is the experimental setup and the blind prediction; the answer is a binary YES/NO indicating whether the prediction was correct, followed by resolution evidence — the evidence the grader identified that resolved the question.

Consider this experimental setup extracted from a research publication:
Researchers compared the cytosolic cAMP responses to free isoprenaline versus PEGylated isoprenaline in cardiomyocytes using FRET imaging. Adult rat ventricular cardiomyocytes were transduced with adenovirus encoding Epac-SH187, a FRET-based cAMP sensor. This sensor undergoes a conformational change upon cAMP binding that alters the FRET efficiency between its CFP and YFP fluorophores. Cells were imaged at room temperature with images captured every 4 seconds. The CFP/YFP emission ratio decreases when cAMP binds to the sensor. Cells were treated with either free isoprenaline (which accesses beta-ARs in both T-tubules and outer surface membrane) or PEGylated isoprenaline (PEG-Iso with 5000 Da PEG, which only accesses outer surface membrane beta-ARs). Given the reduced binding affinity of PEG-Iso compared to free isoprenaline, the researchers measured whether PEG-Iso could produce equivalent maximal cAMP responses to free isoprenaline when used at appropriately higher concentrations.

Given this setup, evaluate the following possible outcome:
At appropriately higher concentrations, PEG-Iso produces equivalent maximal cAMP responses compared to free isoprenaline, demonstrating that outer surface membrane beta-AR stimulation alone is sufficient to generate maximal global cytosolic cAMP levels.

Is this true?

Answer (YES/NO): NO